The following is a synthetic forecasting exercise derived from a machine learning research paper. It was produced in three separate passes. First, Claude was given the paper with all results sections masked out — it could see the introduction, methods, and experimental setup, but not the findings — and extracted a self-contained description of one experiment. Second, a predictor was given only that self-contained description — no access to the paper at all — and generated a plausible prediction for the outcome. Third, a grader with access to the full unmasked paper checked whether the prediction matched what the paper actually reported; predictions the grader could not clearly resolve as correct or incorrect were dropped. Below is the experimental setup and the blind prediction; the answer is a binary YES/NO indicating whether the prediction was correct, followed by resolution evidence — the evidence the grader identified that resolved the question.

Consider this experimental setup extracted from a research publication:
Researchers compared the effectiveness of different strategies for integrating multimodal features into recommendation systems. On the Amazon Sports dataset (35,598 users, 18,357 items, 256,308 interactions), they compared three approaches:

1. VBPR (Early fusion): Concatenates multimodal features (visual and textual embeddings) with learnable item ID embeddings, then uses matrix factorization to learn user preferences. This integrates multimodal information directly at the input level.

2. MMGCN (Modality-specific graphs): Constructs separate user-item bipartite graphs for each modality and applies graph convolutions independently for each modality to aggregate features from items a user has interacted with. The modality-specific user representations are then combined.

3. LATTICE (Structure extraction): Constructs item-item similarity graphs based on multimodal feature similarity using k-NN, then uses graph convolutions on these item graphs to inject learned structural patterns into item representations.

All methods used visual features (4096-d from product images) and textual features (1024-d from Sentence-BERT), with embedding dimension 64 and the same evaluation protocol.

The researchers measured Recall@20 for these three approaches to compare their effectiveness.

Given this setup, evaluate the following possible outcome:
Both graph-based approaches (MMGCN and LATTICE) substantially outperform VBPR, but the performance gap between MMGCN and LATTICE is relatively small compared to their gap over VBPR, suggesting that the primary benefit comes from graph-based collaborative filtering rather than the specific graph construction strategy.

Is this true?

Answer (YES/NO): NO